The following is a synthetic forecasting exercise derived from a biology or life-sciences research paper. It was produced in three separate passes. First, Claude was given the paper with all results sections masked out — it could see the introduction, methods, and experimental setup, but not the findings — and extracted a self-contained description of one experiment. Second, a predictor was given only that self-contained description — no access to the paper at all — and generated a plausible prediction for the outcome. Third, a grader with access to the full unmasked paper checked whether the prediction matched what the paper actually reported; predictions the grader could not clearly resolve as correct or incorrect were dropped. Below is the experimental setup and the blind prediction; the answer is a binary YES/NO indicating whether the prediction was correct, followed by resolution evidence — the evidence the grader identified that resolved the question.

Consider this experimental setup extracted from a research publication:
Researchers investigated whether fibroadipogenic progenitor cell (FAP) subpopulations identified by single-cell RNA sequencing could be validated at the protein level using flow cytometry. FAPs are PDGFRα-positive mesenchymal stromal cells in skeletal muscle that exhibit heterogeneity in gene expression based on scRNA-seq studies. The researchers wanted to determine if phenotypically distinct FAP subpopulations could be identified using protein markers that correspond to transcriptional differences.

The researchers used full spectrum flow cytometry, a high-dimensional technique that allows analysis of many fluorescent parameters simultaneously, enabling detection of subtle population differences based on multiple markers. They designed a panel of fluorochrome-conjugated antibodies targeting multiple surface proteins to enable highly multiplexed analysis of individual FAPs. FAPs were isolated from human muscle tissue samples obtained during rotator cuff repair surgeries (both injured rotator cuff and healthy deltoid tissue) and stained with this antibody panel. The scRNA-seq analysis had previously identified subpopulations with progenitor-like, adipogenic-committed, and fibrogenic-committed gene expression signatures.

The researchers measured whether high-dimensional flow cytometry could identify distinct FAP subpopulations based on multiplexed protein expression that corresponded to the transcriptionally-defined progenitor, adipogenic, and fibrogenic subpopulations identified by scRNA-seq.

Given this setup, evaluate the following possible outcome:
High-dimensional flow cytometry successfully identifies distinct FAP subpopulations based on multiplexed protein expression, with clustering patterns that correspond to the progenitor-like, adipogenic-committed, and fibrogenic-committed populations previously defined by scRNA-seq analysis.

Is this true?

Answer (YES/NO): YES